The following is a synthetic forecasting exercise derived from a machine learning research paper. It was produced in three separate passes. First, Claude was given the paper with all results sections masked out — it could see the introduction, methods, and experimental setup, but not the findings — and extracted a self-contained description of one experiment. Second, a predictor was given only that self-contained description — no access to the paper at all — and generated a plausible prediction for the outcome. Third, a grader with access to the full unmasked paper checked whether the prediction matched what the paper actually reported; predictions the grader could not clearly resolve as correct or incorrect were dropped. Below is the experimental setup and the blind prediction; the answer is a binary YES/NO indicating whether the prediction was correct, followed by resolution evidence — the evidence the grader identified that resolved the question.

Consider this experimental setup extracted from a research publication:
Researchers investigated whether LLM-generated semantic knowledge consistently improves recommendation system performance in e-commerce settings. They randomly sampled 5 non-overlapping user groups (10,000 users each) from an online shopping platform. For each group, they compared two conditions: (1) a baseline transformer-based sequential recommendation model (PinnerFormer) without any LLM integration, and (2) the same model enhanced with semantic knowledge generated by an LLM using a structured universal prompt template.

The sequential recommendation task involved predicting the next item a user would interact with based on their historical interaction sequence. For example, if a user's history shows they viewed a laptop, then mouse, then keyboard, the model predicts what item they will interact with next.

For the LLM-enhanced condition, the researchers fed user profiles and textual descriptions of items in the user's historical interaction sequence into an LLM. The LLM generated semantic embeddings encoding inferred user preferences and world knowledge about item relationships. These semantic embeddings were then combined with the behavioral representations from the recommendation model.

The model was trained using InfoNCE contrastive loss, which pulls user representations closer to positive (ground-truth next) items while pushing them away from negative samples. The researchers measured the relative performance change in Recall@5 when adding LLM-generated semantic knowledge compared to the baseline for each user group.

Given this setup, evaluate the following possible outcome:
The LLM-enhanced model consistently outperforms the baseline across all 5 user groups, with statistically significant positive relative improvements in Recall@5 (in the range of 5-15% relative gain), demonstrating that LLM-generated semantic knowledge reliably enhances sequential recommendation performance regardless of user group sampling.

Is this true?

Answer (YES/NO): NO